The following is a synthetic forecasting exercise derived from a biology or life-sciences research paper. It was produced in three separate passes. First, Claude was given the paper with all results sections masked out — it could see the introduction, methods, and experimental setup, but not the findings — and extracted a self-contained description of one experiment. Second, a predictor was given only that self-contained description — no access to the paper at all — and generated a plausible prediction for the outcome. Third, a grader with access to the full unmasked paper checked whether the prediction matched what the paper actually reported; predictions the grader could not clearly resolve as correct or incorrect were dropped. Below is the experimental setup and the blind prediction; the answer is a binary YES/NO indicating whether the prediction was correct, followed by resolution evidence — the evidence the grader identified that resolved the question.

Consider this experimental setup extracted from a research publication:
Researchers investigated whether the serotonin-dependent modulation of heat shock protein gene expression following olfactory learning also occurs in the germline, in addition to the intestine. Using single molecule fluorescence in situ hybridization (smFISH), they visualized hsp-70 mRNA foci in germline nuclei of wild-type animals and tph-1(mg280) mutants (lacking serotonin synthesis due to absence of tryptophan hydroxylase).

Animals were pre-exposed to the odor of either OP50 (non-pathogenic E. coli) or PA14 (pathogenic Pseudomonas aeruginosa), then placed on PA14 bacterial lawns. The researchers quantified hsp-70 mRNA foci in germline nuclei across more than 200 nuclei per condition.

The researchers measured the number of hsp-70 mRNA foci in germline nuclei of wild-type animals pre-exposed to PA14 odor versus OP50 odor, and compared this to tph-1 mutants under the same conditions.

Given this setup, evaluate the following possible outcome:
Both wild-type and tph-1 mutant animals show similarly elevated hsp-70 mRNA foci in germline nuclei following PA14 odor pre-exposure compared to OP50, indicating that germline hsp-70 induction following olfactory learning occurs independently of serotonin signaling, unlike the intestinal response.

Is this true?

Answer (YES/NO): NO